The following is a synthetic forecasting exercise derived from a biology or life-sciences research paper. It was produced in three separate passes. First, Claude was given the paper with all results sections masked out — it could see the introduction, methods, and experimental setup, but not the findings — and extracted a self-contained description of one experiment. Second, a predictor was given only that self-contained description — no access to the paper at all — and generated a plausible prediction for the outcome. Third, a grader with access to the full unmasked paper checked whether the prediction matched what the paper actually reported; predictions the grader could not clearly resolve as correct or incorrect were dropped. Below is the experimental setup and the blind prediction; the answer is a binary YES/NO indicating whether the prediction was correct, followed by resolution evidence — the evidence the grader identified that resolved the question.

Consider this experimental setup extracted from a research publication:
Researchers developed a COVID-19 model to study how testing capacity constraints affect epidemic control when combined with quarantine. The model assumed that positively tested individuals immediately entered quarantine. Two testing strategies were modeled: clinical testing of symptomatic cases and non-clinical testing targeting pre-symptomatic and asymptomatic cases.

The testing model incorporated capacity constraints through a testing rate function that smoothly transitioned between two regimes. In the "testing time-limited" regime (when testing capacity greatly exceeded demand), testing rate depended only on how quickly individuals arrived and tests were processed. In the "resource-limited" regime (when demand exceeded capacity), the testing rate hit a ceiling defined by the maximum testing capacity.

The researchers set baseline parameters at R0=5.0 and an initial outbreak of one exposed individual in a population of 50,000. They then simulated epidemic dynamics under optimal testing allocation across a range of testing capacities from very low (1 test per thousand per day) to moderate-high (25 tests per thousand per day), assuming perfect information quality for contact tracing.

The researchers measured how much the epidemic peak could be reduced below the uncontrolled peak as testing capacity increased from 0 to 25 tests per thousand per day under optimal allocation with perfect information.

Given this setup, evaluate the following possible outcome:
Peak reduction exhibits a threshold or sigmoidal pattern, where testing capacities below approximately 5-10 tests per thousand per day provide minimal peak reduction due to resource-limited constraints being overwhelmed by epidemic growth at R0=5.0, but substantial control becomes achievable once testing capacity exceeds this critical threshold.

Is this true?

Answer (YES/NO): NO